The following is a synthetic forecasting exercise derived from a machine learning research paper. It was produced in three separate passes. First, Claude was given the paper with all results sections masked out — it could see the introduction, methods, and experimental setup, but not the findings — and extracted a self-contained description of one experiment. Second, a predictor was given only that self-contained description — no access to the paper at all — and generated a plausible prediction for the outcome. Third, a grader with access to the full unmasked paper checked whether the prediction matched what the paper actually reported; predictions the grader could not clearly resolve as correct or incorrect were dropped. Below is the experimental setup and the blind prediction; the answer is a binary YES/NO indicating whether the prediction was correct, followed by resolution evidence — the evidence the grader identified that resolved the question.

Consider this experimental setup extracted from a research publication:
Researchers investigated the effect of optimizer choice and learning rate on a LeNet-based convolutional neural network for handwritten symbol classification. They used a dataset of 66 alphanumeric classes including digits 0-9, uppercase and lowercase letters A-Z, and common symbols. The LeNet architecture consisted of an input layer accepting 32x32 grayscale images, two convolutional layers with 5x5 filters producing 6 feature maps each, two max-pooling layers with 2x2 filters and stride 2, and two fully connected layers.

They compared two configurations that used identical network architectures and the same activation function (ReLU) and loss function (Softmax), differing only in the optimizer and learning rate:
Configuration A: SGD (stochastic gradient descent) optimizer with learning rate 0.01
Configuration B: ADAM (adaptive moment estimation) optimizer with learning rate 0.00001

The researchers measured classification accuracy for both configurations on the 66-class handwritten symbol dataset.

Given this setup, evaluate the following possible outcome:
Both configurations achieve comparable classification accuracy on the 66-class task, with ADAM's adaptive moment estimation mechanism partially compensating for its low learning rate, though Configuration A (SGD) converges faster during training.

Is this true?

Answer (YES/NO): NO